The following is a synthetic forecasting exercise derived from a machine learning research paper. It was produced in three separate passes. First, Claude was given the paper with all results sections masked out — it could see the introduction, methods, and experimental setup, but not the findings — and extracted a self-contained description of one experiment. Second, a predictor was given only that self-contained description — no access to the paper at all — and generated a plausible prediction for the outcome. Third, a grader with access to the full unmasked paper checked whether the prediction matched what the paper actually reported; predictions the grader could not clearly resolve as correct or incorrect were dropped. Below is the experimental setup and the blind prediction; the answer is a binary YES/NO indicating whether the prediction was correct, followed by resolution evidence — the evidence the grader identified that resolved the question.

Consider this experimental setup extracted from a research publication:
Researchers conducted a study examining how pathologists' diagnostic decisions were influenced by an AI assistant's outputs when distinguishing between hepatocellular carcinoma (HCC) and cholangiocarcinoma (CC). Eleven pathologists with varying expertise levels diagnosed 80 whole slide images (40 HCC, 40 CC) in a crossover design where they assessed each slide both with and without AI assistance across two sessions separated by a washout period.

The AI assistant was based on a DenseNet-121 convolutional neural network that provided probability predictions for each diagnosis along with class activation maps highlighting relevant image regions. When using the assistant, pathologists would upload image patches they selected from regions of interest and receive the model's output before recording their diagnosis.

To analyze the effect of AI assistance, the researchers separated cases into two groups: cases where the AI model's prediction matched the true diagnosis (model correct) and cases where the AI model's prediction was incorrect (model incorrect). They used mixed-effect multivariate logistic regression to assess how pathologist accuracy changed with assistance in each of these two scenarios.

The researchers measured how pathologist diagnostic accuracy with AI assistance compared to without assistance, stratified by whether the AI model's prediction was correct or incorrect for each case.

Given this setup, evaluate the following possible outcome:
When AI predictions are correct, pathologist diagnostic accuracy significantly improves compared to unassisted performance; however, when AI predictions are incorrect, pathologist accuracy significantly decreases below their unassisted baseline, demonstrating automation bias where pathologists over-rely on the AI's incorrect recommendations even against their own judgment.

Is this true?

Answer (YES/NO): YES